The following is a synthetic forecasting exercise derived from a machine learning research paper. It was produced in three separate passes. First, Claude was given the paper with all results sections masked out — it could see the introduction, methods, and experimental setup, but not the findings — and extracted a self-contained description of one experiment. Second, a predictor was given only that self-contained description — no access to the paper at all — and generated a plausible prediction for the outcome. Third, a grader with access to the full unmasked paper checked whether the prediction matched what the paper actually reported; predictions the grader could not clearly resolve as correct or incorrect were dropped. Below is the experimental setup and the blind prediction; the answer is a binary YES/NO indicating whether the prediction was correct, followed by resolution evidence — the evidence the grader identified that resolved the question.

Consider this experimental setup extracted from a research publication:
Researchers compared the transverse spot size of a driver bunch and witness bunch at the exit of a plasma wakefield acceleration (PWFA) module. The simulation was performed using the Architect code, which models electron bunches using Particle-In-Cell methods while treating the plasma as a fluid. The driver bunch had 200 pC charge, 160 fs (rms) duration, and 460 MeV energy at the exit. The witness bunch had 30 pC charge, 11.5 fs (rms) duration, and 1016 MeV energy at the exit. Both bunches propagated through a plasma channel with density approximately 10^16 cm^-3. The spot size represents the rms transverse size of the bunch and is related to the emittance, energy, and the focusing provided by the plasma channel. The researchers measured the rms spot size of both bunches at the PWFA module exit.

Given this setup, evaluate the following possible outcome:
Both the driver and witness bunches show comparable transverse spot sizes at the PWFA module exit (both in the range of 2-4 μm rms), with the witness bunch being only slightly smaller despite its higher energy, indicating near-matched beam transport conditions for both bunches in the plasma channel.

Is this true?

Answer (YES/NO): NO